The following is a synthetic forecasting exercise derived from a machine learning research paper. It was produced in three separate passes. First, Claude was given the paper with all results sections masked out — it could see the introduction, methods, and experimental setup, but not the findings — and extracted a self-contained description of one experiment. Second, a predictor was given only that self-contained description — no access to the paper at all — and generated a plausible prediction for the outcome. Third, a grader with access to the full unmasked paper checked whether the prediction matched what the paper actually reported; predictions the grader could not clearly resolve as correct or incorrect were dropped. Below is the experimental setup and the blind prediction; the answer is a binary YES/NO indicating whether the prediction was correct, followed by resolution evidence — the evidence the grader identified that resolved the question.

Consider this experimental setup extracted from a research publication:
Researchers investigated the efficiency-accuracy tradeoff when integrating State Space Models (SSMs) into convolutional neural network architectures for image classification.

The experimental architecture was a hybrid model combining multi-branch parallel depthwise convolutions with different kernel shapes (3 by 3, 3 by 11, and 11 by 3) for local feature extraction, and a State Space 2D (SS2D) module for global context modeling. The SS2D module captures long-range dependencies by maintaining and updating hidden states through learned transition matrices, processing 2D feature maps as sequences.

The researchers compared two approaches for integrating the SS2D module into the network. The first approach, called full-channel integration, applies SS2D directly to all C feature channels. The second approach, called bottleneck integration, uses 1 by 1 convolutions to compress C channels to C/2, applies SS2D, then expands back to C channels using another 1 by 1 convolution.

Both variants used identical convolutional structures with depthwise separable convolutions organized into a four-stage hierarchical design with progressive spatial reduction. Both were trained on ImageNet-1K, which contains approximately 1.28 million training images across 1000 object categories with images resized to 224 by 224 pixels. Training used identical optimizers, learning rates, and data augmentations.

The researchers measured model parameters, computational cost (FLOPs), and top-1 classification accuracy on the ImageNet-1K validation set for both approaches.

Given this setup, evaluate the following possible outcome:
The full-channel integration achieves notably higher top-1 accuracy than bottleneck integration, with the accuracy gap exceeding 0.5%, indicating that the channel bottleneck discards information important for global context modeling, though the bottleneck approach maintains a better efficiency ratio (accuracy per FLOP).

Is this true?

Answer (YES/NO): NO